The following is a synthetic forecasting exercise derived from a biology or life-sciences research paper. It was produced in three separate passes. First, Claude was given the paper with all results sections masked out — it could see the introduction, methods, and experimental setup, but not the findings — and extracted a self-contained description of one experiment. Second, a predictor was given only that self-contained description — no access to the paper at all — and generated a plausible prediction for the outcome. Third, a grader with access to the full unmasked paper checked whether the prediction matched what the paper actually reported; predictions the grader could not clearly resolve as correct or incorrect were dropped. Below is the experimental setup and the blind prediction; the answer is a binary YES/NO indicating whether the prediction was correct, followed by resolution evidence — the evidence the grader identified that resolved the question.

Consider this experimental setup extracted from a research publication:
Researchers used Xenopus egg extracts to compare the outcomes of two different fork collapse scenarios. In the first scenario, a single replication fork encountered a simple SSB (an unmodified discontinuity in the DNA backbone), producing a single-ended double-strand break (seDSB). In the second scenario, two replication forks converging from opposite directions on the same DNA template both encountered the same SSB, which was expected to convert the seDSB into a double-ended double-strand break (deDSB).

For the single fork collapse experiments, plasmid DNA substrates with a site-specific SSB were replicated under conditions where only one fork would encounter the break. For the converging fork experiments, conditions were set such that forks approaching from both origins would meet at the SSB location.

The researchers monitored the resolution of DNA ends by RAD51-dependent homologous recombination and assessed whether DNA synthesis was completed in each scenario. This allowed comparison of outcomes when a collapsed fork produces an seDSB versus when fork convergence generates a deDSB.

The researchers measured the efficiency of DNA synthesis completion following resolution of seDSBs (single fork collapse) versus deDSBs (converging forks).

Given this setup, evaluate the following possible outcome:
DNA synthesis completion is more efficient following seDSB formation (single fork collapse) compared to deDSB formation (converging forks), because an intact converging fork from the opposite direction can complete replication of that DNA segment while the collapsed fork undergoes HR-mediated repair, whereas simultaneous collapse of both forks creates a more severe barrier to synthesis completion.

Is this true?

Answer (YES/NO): NO